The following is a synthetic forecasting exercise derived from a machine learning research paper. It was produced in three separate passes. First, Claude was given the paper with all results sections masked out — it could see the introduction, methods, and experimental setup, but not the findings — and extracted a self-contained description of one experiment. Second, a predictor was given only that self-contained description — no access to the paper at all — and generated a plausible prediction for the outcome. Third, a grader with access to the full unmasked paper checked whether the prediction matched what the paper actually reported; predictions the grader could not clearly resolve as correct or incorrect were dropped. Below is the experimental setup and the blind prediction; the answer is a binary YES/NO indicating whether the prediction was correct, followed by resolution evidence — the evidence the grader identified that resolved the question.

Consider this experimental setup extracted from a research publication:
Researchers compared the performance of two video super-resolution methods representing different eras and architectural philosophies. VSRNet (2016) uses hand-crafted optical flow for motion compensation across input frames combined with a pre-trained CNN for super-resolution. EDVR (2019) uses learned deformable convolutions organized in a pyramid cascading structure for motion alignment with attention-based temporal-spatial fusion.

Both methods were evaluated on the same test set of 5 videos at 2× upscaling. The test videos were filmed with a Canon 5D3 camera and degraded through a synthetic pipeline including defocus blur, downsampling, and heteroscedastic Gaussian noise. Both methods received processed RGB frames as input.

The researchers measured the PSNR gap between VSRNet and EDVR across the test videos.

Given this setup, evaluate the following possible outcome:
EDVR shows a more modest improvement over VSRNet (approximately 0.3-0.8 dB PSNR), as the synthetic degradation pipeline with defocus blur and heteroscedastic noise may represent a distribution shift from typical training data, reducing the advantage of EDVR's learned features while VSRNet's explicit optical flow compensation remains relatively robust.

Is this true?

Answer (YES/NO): NO